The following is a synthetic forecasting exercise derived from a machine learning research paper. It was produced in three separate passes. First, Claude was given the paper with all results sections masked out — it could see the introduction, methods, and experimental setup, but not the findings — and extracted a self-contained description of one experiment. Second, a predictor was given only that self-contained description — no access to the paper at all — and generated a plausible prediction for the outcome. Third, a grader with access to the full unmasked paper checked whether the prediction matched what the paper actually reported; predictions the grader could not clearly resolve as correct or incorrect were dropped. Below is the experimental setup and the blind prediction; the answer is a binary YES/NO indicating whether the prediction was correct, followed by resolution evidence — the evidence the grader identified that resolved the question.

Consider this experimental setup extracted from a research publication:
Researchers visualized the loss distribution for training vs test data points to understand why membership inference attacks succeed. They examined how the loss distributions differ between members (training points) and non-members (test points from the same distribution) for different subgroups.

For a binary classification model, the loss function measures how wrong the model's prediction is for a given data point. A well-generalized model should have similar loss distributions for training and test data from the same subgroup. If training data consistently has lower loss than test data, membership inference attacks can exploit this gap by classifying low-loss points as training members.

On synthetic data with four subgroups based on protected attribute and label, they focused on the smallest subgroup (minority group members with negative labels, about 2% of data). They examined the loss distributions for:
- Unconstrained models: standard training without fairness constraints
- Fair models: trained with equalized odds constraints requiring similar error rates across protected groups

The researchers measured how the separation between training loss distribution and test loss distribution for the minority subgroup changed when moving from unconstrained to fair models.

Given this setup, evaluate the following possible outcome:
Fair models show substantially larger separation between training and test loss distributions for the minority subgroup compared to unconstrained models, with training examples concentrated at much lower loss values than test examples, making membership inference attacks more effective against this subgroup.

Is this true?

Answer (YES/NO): YES